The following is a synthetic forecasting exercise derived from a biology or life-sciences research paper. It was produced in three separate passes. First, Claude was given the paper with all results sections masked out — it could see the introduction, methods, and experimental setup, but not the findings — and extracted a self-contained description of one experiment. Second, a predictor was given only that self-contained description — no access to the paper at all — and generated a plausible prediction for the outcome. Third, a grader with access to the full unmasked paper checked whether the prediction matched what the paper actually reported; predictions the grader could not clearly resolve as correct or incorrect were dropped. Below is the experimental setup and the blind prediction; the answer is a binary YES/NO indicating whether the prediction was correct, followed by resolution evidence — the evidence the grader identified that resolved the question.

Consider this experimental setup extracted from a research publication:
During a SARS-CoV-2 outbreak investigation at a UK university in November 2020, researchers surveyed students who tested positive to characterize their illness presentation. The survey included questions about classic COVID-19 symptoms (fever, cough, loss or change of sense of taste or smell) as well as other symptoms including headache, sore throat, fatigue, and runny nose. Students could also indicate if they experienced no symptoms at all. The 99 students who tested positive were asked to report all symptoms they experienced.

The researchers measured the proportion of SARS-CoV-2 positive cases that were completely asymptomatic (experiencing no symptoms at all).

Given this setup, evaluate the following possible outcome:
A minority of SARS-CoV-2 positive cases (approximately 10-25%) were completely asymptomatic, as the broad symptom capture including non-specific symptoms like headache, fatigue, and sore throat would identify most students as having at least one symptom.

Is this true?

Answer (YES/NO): NO